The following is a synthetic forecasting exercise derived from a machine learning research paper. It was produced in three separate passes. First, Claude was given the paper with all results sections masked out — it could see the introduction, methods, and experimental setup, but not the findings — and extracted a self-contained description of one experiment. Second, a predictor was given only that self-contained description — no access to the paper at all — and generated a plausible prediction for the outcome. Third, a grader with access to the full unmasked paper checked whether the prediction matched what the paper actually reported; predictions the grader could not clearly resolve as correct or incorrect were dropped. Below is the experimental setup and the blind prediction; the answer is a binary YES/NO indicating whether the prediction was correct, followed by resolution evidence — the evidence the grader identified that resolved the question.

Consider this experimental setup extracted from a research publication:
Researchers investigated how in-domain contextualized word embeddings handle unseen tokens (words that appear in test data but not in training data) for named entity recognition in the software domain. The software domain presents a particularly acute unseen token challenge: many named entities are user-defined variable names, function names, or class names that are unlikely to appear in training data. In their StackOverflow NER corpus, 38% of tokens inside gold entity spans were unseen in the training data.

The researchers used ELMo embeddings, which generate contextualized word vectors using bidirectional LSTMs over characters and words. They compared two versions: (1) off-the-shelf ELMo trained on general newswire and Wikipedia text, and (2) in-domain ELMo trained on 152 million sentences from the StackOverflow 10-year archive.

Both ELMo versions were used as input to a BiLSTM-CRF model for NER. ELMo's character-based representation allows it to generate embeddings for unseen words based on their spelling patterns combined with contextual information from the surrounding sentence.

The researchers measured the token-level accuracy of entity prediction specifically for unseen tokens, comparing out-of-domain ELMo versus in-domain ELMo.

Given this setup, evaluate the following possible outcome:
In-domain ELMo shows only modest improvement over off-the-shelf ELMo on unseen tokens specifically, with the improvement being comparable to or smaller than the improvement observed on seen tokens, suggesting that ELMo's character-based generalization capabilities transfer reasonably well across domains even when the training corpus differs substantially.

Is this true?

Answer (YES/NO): NO